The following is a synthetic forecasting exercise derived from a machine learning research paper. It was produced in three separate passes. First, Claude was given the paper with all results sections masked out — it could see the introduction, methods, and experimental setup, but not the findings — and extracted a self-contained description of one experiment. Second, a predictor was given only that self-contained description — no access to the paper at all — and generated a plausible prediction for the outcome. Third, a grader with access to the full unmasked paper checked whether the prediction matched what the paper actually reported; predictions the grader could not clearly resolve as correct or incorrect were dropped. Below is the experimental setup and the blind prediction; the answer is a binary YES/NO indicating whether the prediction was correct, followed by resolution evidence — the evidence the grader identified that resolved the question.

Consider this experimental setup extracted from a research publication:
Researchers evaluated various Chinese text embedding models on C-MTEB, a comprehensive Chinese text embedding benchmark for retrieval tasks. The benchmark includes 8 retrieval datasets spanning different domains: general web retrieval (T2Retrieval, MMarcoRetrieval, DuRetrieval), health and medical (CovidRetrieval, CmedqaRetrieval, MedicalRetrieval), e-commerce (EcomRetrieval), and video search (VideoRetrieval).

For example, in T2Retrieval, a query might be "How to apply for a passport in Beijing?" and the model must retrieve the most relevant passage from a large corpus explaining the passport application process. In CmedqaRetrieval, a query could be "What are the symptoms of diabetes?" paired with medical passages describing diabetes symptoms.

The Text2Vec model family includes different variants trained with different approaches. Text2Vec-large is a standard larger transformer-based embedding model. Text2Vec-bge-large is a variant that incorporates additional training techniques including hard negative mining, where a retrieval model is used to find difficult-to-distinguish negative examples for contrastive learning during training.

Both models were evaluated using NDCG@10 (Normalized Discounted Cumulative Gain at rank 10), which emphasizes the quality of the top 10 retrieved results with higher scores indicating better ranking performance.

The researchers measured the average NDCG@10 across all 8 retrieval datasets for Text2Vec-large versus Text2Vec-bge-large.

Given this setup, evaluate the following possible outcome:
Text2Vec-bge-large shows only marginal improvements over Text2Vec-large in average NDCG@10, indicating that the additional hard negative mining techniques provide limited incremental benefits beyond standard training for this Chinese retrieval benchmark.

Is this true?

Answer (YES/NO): NO